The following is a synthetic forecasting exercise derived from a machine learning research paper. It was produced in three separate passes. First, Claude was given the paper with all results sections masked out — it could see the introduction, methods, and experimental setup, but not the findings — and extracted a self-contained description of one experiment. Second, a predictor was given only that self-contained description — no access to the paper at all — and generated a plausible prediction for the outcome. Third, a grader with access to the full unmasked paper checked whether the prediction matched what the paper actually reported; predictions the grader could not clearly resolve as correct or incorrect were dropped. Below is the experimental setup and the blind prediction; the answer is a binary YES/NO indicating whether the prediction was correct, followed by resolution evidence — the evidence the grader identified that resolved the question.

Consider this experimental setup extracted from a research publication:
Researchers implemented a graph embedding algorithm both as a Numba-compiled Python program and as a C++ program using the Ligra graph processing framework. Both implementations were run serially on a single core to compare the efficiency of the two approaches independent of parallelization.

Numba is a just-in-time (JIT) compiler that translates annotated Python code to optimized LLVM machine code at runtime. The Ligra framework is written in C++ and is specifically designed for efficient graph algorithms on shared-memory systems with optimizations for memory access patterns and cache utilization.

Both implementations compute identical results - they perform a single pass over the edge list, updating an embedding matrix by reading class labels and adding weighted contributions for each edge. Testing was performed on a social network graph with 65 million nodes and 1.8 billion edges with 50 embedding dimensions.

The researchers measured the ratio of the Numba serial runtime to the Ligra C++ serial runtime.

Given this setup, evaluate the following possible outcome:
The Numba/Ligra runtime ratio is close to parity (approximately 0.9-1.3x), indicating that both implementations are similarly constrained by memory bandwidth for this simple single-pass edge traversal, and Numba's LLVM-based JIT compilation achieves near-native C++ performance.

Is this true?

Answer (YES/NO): NO